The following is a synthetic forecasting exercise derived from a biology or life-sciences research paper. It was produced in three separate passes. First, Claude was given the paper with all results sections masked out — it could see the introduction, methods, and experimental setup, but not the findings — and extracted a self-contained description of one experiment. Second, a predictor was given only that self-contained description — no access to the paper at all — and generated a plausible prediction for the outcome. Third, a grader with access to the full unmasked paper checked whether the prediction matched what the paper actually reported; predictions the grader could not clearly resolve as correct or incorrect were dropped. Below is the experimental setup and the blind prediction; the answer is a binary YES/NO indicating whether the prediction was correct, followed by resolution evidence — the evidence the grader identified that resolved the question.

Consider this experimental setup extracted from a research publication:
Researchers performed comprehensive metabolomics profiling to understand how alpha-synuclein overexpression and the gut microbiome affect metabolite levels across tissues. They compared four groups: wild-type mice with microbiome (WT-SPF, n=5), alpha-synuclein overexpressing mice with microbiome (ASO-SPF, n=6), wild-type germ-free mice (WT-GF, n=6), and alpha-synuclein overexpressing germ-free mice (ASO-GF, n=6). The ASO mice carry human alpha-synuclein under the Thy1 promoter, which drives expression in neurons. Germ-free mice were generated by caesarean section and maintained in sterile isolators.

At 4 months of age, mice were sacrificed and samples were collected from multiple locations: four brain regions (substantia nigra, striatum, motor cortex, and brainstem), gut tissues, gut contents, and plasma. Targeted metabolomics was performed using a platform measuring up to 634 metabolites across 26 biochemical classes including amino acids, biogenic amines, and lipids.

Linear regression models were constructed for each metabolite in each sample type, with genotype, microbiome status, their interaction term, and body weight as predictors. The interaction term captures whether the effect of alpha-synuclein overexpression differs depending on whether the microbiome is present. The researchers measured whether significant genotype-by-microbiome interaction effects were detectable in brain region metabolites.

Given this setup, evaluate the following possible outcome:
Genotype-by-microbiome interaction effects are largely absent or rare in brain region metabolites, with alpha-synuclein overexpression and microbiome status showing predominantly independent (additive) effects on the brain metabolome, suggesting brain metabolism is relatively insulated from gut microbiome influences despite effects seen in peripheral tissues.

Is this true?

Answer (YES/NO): YES